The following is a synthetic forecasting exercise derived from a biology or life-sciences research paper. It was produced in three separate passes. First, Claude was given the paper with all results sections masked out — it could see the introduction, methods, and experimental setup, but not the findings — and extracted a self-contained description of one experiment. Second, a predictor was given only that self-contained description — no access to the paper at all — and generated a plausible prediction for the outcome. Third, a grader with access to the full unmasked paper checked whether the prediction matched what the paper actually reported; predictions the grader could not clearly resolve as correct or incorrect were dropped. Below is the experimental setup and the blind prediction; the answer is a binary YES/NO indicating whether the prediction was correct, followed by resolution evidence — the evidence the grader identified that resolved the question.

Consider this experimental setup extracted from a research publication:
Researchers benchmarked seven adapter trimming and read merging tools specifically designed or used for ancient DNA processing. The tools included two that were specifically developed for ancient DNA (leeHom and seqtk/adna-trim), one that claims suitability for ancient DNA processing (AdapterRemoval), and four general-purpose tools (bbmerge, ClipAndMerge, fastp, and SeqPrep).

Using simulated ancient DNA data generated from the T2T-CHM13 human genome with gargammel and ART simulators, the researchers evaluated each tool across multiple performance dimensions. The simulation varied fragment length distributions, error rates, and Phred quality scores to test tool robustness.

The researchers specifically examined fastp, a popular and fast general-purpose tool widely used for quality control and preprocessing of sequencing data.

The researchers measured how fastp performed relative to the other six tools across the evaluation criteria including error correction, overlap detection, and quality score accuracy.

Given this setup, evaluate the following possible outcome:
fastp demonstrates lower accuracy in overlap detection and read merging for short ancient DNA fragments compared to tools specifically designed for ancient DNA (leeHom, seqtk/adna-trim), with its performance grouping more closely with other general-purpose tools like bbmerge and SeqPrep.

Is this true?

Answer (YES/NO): NO